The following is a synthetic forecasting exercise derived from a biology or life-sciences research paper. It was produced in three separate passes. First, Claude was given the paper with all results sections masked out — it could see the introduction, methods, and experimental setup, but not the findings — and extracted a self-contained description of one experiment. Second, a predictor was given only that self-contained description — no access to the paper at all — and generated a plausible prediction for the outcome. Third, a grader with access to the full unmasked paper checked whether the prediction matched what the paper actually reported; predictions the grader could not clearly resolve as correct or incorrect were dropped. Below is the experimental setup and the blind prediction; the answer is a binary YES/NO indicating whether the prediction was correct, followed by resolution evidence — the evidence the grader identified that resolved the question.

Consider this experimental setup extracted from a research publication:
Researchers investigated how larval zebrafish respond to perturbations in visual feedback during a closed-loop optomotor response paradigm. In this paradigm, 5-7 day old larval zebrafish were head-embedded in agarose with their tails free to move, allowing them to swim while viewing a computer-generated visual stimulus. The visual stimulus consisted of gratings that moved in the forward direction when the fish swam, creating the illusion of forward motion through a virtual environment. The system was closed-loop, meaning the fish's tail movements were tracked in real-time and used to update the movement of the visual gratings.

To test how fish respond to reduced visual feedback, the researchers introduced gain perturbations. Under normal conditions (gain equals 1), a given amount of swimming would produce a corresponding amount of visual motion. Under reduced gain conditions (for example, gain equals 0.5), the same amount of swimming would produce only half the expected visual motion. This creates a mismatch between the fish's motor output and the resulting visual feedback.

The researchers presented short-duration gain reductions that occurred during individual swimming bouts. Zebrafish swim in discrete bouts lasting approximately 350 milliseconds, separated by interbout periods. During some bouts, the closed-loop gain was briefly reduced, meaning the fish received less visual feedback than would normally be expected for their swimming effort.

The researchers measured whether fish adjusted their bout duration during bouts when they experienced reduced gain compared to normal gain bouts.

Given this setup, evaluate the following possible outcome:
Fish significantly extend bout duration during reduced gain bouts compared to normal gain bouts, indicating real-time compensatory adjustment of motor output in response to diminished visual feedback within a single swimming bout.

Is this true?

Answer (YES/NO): YES